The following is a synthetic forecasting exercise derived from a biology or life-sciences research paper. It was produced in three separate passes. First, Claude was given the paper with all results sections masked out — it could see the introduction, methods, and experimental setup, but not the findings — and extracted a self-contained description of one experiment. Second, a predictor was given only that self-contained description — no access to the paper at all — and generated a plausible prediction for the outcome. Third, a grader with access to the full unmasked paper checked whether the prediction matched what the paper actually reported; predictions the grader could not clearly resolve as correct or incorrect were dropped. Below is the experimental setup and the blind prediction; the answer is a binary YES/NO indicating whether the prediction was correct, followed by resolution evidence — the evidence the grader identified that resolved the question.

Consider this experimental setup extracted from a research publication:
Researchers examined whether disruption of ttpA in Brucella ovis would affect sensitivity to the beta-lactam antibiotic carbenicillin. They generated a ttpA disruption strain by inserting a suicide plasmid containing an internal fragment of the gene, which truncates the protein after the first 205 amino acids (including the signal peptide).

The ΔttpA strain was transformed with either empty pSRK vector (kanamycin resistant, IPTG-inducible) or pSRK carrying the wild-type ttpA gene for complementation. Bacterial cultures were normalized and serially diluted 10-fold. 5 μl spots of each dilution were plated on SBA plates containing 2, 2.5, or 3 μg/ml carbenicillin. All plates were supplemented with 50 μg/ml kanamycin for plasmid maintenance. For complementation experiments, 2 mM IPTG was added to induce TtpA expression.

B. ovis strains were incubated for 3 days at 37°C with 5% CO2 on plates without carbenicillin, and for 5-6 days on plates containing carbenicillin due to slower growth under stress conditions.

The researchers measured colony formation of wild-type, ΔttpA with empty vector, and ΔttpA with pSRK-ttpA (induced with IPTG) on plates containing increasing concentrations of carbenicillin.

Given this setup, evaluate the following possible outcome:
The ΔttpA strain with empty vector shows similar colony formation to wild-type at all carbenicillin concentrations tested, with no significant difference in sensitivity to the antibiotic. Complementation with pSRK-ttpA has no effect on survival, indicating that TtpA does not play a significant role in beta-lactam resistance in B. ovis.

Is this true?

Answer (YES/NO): NO